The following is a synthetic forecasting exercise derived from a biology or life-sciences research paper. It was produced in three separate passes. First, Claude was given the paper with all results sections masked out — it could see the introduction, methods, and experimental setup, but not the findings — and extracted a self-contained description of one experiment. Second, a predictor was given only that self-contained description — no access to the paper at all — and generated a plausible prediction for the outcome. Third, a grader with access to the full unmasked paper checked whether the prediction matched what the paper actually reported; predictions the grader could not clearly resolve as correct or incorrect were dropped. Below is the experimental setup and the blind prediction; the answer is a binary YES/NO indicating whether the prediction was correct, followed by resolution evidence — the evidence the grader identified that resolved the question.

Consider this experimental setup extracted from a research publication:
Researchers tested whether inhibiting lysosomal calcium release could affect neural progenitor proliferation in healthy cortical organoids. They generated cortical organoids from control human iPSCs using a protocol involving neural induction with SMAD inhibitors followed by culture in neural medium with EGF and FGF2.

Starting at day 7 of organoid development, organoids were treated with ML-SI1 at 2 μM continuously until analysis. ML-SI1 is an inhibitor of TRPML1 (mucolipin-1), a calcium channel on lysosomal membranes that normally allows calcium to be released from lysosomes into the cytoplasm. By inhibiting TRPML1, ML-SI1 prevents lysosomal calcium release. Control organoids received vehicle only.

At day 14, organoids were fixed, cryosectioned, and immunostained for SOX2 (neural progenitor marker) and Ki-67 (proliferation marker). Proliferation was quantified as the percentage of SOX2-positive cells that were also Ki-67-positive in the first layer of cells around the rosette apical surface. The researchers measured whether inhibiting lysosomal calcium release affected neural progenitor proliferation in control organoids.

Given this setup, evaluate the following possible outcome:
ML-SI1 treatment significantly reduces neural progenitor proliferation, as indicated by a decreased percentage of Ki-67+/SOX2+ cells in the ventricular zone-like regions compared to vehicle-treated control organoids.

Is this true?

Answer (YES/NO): YES